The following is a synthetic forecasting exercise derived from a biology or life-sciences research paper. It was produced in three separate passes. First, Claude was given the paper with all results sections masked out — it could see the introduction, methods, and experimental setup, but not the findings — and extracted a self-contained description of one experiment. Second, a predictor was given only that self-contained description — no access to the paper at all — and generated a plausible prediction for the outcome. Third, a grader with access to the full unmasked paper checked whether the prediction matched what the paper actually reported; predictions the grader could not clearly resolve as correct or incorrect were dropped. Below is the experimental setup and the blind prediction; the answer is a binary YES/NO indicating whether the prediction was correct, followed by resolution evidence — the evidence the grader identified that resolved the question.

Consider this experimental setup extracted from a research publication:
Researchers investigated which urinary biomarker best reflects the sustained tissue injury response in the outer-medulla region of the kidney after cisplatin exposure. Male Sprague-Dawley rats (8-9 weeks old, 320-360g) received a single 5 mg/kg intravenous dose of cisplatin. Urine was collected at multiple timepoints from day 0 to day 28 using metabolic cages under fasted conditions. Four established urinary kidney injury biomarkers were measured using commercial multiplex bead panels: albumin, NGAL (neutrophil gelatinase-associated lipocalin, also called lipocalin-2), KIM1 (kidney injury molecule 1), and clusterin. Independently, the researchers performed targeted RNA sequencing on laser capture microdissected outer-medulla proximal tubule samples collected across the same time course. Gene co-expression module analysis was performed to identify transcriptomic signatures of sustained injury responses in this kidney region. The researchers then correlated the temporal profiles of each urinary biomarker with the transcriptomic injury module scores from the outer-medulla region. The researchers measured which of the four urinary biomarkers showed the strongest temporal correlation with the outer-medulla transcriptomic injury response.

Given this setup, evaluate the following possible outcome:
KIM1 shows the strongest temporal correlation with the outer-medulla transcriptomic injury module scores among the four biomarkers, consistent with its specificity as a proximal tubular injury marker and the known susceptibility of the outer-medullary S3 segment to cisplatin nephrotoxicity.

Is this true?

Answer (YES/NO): NO